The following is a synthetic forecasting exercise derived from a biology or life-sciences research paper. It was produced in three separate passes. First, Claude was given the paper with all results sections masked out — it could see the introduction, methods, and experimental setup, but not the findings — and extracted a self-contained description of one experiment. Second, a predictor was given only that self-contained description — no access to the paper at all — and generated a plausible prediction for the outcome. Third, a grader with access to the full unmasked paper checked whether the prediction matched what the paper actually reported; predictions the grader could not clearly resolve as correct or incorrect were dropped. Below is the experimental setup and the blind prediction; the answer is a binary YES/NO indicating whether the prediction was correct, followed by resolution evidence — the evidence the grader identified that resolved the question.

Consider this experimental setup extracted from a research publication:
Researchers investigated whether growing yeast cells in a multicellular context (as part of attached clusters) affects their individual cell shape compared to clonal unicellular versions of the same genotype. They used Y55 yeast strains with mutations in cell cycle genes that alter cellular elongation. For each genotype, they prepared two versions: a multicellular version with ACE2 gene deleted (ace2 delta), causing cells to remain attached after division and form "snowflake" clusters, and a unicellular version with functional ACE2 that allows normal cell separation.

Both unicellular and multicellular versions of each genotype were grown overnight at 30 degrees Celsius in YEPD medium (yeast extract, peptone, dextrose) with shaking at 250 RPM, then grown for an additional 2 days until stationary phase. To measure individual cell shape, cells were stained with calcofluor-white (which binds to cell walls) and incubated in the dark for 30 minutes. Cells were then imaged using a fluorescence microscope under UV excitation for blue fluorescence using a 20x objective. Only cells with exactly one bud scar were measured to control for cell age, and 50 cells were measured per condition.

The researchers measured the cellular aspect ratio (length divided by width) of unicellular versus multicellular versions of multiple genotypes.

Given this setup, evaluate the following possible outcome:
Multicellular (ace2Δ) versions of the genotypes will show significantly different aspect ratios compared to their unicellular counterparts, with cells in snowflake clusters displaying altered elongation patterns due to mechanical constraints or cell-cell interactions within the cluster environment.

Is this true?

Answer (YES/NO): NO